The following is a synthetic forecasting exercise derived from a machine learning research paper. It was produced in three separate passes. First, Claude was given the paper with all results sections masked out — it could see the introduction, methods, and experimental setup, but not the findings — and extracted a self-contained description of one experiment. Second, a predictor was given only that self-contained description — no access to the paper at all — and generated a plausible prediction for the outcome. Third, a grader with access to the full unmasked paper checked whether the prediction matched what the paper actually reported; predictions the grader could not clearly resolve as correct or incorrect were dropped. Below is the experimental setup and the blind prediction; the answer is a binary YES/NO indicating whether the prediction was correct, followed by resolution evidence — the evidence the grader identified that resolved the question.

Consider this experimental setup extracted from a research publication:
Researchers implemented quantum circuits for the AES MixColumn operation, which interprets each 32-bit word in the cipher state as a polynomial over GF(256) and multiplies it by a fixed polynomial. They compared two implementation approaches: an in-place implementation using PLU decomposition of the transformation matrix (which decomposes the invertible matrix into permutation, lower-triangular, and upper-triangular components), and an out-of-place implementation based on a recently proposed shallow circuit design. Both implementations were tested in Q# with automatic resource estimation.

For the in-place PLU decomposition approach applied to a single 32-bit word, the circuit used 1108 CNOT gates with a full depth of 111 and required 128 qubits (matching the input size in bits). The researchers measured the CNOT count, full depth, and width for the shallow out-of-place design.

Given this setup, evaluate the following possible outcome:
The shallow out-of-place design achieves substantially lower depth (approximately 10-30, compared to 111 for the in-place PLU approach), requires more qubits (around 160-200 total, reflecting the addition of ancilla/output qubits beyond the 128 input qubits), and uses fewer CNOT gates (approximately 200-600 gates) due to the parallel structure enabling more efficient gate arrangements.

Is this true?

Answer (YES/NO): NO